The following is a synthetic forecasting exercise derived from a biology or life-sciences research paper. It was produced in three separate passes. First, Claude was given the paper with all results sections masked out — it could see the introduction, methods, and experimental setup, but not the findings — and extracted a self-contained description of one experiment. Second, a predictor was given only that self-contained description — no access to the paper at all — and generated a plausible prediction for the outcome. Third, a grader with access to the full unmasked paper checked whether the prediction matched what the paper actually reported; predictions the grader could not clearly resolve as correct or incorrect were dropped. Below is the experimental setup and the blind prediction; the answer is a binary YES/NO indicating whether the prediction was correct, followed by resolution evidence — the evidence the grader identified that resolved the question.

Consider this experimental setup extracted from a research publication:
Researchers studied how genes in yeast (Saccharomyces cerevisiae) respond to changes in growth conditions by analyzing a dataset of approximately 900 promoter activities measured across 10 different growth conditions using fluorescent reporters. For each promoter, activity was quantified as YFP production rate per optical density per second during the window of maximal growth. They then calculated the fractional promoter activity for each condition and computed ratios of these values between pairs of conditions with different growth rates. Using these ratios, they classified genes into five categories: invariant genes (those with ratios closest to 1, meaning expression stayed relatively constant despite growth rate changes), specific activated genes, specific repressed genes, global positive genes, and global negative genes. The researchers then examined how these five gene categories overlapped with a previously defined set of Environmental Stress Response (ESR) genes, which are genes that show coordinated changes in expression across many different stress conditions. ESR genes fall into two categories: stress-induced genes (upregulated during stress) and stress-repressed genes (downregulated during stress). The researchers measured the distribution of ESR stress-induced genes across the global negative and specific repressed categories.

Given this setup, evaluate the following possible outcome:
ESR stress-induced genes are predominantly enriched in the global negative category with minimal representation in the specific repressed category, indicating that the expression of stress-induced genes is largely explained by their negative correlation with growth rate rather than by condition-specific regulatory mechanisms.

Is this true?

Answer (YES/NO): YES